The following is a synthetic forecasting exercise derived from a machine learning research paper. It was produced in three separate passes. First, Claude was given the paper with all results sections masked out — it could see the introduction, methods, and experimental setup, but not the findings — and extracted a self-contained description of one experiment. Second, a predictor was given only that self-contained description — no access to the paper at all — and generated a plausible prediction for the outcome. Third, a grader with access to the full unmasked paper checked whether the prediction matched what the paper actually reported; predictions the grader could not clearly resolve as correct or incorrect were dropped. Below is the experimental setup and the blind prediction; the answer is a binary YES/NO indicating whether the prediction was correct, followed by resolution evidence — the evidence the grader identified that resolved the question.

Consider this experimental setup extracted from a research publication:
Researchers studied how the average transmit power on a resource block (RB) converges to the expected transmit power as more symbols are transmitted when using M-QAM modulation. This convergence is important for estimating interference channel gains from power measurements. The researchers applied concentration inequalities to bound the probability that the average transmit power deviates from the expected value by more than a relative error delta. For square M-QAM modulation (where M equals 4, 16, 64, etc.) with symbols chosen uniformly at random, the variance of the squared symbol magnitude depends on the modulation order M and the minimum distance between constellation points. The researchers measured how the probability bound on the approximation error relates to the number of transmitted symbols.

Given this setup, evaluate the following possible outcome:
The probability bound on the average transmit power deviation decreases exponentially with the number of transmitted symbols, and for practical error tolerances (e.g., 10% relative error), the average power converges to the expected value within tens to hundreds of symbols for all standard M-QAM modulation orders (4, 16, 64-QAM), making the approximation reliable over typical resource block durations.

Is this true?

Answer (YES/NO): NO